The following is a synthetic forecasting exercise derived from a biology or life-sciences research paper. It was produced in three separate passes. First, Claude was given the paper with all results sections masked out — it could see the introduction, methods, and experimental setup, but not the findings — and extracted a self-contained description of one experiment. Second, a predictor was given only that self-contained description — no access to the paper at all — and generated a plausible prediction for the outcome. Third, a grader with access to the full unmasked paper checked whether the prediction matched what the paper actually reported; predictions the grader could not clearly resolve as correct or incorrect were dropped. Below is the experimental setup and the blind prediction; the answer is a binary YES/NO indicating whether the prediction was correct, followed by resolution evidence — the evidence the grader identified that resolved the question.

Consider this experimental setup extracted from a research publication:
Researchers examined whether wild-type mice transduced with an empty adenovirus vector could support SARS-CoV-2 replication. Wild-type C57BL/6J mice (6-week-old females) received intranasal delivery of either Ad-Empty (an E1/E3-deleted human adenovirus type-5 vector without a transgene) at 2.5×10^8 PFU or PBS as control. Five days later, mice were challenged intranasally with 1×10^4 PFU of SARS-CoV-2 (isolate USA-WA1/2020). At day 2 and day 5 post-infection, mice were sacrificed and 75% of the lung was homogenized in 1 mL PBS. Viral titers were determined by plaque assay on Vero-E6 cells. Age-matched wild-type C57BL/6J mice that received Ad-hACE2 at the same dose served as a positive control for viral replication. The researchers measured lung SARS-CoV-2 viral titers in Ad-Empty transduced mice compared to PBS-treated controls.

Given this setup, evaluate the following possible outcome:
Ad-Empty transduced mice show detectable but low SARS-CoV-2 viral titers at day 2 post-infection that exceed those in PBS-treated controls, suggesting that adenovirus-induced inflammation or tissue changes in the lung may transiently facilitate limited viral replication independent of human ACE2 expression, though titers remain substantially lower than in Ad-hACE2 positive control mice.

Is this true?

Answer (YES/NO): NO